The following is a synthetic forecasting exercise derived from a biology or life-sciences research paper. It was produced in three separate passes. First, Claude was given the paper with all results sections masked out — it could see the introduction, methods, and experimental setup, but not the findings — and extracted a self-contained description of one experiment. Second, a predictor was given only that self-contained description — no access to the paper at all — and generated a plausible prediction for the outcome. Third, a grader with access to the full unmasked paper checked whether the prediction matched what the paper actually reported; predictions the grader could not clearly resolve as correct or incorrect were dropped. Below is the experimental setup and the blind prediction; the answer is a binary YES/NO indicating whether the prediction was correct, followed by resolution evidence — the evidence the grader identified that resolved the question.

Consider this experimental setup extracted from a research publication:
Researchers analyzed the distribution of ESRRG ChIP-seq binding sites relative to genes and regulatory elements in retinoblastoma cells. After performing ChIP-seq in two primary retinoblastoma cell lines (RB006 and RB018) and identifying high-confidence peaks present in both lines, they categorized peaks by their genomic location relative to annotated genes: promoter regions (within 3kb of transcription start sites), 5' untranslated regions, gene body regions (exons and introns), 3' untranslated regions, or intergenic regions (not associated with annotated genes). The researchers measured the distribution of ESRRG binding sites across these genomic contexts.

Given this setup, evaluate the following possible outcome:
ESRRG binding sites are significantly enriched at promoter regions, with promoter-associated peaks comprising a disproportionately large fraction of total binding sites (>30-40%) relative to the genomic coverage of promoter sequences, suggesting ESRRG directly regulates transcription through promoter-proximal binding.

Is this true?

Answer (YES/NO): NO